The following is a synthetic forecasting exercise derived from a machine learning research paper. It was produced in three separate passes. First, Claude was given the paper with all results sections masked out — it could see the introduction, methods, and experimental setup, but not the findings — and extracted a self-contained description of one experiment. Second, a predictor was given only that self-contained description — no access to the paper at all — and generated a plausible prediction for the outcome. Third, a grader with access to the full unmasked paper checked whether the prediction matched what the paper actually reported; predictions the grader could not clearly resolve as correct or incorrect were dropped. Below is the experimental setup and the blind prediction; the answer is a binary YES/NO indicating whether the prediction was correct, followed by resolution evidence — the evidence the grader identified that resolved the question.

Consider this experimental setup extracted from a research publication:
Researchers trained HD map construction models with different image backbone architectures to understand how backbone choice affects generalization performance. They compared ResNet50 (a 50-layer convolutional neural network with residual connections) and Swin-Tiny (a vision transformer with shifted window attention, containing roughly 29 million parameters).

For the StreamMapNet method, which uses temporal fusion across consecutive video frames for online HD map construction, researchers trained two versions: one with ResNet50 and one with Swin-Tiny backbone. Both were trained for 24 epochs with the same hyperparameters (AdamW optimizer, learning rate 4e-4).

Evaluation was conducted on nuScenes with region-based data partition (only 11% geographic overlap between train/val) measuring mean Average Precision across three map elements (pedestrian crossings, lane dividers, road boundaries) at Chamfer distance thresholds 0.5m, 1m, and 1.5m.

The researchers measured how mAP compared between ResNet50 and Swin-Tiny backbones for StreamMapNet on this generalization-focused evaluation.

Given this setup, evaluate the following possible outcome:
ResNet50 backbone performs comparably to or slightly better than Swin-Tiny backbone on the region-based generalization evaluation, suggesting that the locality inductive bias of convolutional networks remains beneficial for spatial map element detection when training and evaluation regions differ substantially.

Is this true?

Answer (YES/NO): YES